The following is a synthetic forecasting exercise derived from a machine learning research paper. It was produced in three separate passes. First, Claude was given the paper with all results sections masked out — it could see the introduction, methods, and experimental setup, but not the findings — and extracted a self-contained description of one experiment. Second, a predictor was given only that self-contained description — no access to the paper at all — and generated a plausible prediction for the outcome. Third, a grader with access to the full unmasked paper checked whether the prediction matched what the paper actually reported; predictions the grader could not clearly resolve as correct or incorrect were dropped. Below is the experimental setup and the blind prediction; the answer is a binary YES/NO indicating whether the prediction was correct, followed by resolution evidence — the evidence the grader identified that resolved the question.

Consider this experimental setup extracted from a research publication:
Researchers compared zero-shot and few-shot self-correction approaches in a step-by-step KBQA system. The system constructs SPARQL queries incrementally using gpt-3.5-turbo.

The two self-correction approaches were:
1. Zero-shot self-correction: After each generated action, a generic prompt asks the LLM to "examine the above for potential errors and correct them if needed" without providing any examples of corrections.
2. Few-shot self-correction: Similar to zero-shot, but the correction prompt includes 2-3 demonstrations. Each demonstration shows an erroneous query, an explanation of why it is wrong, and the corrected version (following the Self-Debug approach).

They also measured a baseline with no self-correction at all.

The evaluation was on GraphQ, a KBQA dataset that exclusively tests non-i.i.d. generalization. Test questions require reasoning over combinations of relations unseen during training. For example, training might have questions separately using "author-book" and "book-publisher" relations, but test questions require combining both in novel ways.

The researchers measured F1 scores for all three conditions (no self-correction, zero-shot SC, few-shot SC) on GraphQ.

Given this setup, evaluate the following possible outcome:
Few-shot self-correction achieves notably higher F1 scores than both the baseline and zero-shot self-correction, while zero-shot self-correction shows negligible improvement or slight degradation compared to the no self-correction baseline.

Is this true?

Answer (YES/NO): YES